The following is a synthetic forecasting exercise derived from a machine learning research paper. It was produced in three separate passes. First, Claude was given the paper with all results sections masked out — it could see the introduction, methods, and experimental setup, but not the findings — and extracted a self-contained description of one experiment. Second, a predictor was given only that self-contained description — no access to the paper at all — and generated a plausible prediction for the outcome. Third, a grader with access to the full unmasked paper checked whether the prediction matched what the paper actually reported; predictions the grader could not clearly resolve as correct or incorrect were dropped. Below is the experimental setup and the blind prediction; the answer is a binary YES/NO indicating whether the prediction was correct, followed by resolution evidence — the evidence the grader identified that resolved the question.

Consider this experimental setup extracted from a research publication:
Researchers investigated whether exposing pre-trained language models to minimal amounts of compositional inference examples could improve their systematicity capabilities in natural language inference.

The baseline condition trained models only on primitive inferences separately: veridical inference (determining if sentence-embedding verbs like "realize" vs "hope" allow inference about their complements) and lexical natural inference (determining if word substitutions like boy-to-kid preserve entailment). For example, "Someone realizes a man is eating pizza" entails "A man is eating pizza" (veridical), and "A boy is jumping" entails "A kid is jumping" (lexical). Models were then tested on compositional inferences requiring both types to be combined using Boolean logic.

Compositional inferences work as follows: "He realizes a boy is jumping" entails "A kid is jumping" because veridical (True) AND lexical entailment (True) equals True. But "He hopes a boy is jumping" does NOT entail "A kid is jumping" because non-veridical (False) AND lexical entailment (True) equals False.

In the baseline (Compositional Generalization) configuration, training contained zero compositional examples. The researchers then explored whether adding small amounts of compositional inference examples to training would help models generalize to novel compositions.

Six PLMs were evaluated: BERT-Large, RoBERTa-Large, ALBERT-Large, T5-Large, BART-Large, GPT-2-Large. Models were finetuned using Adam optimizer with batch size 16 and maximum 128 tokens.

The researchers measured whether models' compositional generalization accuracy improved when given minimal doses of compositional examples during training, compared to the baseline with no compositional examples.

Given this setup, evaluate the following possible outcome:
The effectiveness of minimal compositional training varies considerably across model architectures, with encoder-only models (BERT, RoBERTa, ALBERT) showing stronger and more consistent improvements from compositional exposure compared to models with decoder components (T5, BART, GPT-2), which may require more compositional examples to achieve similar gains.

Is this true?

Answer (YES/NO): NO